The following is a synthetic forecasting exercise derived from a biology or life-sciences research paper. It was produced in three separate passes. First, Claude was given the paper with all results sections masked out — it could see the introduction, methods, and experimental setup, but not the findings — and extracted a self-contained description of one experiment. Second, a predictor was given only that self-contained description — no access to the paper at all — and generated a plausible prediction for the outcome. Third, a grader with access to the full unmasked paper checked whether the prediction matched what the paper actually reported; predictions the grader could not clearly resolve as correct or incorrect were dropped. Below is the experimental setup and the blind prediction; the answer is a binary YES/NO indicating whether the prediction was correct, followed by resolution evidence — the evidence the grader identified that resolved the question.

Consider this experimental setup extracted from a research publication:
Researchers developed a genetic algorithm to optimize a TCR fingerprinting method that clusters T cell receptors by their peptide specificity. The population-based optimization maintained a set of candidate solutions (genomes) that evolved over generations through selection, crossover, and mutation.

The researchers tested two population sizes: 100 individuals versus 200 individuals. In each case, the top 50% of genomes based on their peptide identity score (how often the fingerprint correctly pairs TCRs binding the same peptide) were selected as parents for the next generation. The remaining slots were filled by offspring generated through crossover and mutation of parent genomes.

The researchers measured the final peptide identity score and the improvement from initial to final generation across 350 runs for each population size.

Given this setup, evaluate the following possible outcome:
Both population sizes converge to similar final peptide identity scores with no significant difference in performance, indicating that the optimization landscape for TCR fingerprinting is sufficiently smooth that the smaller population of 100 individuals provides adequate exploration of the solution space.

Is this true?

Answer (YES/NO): NO